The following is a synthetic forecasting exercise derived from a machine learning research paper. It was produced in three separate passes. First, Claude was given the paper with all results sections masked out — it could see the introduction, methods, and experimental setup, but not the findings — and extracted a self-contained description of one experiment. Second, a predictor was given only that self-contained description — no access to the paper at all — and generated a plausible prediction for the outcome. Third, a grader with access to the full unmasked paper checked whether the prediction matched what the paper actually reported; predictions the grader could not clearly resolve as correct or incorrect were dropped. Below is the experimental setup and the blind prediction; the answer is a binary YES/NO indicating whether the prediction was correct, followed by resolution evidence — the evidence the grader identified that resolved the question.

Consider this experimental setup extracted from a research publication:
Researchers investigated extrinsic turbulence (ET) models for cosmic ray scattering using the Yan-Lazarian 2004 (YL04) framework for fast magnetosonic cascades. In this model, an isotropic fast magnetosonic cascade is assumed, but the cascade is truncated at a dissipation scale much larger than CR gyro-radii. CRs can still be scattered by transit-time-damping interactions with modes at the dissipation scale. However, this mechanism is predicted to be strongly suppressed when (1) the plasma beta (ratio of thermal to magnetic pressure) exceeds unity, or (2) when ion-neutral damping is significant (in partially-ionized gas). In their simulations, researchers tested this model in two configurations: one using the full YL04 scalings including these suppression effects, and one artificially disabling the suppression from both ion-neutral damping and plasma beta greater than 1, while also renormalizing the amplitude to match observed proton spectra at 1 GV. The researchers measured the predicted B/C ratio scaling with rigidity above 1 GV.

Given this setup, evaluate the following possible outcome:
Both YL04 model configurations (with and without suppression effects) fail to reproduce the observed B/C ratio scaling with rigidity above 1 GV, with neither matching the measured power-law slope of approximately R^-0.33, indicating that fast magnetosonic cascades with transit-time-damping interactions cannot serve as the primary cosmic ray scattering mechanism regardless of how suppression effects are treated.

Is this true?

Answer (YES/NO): NO